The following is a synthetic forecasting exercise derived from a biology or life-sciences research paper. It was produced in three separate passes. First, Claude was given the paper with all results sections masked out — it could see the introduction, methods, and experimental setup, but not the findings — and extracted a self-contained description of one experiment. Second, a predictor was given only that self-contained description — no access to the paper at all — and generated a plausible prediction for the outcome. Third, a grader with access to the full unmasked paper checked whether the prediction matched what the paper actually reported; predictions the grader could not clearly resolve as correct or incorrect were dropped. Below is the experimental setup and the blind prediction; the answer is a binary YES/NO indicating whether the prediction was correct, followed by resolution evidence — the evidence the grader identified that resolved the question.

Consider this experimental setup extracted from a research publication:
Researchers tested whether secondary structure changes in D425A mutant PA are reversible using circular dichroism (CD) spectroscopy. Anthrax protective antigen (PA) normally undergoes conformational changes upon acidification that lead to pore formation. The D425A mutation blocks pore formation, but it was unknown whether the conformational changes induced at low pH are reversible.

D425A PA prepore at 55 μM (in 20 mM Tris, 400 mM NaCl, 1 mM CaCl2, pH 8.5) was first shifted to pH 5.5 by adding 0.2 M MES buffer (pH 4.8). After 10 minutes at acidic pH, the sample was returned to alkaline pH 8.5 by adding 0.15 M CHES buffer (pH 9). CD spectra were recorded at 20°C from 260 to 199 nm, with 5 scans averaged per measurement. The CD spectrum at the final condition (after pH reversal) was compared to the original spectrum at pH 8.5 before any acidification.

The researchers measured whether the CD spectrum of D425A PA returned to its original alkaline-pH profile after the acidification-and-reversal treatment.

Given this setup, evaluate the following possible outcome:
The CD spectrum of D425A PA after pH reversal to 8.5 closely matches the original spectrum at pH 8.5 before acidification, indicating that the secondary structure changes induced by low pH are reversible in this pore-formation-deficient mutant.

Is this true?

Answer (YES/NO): YES